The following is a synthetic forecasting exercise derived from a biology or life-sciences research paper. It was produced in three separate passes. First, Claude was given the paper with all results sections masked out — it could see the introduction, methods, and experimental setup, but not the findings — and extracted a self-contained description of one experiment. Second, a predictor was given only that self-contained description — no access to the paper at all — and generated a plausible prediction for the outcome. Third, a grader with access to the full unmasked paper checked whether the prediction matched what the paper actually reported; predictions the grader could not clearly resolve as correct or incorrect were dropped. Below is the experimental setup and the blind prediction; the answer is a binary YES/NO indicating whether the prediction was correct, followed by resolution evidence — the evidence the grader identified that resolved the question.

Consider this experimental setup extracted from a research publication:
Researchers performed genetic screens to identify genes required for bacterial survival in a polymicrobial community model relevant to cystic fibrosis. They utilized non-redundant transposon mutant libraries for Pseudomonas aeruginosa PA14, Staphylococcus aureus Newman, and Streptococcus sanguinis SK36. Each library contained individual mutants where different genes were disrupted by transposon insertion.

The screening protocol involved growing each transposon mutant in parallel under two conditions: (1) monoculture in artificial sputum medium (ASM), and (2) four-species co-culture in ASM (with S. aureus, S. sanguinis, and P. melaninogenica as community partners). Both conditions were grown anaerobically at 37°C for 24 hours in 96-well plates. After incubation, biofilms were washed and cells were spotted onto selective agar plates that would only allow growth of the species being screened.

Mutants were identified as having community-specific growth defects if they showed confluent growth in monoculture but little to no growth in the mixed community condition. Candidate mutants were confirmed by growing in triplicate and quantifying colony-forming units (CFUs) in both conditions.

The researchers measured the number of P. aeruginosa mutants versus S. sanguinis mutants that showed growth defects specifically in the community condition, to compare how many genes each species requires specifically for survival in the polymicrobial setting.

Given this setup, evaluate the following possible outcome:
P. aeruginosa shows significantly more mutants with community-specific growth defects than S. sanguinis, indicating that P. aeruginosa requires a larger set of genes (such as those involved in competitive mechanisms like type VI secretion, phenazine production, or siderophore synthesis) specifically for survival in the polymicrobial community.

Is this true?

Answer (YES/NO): NO